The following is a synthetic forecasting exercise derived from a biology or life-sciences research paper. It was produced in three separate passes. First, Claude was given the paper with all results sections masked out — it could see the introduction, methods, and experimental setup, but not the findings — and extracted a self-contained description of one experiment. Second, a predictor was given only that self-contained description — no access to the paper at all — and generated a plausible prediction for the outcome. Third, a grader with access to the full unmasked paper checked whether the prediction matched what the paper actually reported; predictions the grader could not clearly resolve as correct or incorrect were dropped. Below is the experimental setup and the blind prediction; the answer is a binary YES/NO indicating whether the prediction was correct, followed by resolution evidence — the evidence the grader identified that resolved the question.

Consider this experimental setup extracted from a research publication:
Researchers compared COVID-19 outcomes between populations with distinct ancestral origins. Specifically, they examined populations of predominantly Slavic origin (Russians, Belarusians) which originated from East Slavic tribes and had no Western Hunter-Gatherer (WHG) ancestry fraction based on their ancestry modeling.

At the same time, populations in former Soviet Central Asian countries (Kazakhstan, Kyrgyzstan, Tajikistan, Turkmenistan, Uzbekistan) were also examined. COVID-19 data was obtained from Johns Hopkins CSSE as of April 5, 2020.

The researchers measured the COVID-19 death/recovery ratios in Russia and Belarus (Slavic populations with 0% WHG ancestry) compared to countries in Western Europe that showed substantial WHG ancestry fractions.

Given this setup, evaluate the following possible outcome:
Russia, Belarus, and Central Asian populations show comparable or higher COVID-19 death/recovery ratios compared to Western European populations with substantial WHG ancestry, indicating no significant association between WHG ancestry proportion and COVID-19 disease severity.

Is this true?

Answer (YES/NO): NO